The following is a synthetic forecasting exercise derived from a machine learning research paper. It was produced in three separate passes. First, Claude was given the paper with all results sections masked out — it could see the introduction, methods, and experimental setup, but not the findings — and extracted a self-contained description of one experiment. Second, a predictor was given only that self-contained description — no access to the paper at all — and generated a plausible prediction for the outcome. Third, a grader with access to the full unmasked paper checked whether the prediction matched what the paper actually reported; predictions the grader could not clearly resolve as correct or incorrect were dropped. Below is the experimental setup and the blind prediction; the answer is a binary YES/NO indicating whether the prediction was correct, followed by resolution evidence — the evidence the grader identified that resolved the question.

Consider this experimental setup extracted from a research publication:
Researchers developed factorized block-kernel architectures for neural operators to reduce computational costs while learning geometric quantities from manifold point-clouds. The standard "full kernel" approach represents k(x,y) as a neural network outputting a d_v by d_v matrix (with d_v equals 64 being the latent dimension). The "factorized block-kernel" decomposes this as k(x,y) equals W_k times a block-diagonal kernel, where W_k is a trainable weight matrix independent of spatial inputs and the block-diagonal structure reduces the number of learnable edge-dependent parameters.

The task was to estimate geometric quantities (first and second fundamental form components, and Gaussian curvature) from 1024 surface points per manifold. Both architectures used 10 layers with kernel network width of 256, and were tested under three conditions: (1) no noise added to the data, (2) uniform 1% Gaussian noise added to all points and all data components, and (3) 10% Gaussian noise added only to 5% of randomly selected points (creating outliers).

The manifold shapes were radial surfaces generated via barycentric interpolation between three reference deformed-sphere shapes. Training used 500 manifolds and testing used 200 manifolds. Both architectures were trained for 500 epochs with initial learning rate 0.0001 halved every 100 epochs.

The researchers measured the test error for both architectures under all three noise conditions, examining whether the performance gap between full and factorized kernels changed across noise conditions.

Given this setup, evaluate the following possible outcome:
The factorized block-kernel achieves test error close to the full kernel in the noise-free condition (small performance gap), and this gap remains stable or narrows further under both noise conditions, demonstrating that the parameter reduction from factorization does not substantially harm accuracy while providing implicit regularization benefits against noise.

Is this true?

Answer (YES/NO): YES